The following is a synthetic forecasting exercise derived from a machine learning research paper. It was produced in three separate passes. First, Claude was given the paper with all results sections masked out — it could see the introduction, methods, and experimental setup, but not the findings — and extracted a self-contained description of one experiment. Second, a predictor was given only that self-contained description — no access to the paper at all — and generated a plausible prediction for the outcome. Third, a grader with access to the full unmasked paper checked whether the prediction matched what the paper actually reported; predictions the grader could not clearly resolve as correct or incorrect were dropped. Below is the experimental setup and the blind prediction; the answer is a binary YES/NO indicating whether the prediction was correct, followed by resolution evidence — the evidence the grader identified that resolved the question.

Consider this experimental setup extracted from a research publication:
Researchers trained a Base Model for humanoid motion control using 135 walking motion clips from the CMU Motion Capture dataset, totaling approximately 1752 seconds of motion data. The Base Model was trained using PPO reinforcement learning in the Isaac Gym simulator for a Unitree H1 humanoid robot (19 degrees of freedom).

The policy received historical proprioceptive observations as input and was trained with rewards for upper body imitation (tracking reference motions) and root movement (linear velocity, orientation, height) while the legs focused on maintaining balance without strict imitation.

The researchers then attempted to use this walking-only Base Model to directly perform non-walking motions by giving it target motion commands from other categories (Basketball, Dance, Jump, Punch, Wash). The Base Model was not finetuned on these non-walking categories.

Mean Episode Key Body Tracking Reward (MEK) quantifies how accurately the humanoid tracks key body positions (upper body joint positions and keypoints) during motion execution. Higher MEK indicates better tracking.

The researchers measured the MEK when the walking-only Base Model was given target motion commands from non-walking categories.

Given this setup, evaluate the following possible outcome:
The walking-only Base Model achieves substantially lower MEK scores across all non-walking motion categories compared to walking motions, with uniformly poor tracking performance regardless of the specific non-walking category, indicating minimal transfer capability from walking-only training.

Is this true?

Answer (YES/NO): NO